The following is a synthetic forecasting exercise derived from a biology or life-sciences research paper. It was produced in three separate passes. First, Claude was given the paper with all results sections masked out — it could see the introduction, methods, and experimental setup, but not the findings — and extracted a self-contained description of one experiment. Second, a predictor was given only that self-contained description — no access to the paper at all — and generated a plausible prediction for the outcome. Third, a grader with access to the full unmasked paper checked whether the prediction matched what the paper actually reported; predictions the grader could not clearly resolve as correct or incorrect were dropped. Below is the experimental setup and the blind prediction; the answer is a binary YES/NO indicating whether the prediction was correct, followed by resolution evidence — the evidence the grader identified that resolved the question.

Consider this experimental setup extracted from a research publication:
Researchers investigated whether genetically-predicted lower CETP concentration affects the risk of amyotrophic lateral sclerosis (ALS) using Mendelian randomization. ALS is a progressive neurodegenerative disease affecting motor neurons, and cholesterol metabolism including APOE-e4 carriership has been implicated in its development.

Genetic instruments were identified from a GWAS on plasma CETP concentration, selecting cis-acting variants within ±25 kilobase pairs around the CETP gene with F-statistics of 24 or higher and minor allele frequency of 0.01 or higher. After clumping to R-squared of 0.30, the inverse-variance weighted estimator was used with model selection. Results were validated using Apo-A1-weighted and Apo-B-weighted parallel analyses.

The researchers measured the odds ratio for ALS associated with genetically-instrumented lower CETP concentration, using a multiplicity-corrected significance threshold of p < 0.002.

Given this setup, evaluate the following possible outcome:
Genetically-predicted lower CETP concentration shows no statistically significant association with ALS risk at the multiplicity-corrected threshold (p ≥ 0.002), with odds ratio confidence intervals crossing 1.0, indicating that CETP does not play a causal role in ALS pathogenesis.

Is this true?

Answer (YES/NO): NO